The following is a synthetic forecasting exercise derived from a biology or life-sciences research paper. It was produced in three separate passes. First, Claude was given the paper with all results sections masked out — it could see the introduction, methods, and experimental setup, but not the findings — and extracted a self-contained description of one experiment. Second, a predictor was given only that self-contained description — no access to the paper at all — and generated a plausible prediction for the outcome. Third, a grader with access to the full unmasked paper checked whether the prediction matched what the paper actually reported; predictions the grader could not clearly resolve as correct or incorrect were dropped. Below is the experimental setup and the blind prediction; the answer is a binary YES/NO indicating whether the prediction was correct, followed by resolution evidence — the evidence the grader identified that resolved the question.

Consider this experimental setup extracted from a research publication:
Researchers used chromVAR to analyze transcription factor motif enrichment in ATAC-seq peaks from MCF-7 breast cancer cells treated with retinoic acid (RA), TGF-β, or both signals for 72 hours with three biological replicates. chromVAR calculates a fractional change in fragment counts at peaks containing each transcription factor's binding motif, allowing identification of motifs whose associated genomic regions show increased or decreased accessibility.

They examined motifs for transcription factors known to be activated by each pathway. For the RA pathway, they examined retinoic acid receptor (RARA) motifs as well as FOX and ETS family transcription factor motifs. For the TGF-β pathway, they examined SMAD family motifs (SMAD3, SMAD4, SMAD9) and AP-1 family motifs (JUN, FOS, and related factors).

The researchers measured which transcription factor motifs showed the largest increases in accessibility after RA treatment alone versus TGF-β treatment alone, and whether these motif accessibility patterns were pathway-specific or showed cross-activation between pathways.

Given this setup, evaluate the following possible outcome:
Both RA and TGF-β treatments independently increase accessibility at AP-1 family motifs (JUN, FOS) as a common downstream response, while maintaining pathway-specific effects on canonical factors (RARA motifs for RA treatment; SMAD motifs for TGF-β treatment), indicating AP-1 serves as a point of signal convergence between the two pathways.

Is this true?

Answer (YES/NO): NO